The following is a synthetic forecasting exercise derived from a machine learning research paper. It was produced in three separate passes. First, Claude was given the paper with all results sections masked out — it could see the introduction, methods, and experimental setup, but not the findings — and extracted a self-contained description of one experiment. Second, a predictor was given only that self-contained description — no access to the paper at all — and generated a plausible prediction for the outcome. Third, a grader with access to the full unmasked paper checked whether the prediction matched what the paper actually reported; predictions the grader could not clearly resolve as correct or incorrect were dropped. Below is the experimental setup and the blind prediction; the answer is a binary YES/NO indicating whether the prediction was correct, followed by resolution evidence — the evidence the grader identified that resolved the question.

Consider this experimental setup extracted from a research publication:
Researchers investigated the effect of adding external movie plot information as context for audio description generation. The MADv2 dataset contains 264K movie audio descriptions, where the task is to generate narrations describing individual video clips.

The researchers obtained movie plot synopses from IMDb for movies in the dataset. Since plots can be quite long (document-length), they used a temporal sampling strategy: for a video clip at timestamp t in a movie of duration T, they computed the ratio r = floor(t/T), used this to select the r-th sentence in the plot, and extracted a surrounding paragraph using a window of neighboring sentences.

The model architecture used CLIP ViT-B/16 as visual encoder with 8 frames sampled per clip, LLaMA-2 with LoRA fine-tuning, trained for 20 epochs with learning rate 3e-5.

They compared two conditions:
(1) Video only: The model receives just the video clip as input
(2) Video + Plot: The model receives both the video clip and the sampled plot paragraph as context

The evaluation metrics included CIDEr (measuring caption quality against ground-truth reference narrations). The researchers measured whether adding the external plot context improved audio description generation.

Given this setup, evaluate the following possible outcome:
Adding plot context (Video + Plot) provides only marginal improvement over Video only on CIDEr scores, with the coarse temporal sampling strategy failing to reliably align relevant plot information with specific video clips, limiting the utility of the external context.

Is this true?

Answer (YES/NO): NO